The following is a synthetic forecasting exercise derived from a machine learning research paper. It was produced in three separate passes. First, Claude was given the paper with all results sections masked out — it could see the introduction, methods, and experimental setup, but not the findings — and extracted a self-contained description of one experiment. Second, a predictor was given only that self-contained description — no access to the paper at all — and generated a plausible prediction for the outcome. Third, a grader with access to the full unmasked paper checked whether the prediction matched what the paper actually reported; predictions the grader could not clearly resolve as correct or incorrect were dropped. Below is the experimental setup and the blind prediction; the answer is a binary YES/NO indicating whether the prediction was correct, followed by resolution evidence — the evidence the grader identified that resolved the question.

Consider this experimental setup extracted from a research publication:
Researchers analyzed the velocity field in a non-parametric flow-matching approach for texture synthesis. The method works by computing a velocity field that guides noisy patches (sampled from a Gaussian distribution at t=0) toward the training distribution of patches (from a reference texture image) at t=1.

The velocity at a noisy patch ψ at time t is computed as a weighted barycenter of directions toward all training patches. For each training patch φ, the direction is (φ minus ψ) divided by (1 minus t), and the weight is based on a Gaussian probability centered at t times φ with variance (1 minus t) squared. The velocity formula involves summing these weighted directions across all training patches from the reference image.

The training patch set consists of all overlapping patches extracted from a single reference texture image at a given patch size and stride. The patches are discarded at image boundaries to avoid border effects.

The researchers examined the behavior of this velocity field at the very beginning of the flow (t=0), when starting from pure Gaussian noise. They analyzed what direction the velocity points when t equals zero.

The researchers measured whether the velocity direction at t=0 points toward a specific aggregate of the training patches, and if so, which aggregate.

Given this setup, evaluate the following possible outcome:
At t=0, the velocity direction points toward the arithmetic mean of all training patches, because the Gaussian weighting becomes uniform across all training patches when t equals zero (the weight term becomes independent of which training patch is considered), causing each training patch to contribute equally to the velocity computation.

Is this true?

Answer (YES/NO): YES